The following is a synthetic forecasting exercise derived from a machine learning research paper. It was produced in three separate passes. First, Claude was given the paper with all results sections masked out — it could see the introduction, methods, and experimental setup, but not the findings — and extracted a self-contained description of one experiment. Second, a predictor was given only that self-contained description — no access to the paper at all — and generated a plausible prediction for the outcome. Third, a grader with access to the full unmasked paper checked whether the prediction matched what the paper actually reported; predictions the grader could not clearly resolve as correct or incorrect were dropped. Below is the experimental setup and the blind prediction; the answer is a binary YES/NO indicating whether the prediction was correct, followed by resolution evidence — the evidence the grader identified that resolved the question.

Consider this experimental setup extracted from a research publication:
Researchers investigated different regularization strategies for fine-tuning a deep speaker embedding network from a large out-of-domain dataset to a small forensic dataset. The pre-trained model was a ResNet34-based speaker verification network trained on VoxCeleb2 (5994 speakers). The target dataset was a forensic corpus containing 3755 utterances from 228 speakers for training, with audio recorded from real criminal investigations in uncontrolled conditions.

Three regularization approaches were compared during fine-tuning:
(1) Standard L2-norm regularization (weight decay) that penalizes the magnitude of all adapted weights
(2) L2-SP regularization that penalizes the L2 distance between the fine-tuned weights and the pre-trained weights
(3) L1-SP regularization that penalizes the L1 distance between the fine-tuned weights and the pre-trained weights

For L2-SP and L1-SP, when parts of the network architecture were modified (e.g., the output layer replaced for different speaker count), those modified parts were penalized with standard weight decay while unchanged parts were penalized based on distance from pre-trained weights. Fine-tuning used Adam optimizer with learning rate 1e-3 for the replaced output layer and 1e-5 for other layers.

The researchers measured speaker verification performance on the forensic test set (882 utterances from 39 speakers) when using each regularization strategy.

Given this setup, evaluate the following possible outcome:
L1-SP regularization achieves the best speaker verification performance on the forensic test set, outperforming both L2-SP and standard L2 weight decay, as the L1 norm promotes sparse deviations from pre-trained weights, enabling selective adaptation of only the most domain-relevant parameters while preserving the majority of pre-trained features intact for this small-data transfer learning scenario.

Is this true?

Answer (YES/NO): NO